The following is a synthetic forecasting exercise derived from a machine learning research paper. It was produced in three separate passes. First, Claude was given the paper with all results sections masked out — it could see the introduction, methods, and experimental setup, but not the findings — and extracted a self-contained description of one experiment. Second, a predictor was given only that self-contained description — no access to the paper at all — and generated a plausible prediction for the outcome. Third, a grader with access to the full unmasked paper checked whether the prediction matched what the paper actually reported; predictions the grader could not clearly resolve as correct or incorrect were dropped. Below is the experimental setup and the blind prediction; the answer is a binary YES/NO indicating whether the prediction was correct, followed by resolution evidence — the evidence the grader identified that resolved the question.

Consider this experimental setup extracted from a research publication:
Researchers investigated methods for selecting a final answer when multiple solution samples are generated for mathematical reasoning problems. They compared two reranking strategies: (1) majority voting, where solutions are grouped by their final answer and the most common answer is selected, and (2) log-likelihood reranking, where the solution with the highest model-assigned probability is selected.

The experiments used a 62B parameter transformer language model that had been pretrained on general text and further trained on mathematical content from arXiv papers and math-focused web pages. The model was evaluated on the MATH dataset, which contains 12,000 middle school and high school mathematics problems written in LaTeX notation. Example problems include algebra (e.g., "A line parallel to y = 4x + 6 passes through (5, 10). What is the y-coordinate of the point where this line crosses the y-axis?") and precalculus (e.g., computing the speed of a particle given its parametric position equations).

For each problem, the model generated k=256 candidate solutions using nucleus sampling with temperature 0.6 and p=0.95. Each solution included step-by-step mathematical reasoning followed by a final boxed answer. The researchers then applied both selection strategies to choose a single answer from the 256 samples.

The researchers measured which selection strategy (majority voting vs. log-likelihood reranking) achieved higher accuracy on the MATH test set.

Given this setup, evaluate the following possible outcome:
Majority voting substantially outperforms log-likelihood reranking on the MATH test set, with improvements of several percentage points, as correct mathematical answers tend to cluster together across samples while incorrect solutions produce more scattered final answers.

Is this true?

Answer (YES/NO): YES